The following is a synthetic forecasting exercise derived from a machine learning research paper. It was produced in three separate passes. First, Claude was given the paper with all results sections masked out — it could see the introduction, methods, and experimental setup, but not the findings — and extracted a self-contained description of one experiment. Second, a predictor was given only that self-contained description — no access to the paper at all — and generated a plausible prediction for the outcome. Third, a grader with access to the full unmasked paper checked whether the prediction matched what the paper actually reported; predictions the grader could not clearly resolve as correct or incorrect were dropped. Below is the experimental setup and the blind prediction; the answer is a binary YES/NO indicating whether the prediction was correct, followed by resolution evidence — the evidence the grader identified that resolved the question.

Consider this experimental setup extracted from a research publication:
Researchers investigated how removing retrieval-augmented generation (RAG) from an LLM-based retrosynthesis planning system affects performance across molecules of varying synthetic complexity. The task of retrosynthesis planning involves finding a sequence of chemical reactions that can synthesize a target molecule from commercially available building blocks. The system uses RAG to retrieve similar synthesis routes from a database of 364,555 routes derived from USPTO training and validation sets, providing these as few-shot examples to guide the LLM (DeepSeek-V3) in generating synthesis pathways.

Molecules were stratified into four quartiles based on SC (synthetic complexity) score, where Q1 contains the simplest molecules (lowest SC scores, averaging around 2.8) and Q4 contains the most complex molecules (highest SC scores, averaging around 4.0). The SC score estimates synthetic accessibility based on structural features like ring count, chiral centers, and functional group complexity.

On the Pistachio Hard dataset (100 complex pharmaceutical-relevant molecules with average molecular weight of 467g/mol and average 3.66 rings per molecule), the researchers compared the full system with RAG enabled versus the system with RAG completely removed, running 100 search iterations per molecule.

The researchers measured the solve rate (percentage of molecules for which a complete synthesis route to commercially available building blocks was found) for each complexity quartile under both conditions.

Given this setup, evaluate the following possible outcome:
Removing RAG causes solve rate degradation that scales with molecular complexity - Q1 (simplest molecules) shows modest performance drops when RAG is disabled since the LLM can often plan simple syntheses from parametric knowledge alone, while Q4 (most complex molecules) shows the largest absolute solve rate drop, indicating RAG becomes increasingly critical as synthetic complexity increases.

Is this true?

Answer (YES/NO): NO